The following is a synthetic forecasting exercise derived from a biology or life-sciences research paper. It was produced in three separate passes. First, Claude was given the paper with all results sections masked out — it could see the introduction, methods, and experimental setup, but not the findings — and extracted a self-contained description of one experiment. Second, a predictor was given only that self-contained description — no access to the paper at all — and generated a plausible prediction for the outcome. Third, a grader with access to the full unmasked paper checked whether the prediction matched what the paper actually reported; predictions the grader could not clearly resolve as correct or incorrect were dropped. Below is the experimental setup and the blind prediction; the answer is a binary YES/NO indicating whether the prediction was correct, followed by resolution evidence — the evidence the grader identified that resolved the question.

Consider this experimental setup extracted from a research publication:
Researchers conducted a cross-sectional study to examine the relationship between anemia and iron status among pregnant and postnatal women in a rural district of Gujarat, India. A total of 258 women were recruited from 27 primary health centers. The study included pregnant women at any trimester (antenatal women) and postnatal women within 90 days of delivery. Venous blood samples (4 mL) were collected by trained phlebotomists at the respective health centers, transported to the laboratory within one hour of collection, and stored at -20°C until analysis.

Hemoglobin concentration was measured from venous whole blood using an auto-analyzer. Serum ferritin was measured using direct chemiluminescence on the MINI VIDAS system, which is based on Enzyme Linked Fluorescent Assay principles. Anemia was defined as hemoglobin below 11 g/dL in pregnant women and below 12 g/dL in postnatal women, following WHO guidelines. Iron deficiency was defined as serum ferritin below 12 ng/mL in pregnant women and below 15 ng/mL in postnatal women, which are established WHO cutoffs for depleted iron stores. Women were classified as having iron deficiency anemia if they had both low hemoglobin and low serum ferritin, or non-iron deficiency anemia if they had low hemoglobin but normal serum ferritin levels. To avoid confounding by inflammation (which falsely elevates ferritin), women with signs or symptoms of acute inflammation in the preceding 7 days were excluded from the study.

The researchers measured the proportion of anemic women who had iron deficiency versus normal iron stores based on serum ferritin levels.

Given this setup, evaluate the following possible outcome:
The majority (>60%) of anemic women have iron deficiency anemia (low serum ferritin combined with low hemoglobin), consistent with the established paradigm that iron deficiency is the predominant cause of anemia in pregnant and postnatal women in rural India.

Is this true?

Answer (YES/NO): NO